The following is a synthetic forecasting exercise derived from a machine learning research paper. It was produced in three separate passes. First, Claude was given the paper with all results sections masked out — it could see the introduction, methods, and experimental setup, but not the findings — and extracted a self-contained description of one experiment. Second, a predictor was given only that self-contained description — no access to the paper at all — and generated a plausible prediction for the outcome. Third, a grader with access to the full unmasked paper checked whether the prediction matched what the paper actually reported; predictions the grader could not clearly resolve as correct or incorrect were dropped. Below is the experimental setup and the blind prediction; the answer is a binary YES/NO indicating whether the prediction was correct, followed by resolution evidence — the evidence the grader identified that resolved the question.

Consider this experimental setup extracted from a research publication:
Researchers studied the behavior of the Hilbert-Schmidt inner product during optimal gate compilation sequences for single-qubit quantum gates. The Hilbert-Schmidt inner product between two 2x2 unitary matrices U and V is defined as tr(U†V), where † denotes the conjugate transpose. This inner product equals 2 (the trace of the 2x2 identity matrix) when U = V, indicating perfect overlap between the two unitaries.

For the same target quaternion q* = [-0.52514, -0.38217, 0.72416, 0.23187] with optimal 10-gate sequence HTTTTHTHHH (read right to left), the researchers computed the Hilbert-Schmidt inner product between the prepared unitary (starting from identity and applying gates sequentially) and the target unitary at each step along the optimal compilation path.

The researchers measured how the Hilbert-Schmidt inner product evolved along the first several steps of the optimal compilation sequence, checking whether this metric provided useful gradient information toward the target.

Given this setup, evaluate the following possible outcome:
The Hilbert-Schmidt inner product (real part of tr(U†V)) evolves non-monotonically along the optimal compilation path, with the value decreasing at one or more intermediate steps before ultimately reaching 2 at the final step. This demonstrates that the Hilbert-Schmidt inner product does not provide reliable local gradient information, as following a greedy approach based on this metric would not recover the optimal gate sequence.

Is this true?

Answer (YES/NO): YES